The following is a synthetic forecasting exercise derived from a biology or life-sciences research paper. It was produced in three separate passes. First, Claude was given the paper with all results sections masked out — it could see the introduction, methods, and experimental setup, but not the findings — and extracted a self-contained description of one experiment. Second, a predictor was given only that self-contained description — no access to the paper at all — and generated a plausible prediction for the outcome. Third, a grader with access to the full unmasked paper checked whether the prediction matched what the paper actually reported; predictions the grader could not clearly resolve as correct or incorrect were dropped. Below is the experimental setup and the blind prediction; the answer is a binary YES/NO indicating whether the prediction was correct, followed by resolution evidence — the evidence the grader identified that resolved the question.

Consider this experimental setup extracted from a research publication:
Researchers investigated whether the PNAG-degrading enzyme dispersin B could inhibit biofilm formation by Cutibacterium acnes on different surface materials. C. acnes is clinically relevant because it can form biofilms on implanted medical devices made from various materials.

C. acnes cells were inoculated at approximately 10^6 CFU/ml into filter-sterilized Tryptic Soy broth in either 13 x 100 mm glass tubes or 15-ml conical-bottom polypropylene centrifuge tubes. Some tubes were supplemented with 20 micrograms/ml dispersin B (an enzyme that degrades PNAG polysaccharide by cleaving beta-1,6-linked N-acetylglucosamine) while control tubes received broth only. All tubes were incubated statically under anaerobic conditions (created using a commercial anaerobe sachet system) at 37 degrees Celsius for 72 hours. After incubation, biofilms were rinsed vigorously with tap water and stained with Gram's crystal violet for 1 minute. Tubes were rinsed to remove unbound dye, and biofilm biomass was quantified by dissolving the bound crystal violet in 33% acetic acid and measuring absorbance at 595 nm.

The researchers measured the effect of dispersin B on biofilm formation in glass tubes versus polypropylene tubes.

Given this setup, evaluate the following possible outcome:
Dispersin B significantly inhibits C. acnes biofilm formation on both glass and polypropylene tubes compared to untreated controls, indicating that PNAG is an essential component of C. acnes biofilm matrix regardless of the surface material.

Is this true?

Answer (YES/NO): NO